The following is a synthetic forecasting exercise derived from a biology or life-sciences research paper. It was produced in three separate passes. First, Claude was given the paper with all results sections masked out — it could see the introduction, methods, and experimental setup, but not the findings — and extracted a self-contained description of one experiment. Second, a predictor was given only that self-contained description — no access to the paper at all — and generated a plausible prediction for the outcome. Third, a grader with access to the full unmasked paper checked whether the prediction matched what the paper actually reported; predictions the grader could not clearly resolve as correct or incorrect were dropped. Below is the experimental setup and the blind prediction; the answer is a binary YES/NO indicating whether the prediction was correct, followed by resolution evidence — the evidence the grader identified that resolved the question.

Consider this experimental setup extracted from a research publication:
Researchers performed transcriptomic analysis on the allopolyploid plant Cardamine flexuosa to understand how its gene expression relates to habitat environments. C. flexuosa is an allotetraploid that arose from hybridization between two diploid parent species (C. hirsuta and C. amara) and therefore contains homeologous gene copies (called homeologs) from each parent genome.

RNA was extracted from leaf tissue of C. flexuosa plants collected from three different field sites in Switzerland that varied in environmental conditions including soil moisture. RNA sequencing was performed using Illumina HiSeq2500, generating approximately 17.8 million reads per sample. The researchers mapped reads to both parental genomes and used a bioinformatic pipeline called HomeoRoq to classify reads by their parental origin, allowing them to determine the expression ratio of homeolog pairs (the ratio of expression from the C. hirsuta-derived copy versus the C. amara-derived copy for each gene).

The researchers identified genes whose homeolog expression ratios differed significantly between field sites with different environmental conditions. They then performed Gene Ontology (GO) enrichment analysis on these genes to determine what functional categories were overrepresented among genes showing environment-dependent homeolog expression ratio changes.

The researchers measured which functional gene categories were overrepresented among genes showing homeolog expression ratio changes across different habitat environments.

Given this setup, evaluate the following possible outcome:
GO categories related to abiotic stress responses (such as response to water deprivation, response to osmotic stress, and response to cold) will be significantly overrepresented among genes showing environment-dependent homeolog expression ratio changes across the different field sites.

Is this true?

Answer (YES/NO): YES